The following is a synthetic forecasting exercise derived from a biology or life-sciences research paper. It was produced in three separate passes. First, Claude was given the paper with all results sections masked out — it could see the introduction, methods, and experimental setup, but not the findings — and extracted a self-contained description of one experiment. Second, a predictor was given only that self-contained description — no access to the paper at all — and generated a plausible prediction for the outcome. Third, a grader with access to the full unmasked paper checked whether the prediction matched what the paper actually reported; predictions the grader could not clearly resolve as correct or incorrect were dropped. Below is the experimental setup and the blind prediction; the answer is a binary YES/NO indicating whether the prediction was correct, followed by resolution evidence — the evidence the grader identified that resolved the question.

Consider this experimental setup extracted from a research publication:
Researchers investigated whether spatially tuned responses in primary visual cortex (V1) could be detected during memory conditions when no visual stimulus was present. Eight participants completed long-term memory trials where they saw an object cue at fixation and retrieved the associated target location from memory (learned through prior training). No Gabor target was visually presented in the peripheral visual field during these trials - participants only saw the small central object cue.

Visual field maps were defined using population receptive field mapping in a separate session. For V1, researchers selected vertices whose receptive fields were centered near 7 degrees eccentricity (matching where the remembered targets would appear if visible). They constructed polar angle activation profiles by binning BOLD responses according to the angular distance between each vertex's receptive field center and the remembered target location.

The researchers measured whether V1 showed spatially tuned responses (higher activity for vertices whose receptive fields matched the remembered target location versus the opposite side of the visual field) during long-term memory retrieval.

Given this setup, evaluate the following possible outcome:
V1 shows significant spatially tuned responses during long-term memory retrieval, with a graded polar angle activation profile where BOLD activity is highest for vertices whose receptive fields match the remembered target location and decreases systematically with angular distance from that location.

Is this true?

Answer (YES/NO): YES